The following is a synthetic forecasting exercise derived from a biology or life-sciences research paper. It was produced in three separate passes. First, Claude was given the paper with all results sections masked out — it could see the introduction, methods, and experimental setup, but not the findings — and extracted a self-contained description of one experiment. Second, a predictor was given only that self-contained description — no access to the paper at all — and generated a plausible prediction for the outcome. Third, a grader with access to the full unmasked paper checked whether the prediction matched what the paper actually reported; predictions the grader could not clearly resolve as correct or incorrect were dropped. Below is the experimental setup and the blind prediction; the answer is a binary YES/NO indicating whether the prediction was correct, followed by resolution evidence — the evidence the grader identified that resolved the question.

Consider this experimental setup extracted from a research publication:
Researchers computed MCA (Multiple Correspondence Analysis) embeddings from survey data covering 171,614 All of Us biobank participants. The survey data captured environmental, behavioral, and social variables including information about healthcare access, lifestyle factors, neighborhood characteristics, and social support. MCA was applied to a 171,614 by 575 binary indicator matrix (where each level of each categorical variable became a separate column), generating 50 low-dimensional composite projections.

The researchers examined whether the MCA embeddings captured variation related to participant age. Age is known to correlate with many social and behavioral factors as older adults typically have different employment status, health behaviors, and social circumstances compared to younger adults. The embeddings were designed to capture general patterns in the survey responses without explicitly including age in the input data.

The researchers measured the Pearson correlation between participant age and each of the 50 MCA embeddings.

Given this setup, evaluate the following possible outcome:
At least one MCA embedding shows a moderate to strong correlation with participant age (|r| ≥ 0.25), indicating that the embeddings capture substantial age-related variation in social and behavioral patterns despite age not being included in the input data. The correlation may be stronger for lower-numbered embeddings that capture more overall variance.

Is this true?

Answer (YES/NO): NO